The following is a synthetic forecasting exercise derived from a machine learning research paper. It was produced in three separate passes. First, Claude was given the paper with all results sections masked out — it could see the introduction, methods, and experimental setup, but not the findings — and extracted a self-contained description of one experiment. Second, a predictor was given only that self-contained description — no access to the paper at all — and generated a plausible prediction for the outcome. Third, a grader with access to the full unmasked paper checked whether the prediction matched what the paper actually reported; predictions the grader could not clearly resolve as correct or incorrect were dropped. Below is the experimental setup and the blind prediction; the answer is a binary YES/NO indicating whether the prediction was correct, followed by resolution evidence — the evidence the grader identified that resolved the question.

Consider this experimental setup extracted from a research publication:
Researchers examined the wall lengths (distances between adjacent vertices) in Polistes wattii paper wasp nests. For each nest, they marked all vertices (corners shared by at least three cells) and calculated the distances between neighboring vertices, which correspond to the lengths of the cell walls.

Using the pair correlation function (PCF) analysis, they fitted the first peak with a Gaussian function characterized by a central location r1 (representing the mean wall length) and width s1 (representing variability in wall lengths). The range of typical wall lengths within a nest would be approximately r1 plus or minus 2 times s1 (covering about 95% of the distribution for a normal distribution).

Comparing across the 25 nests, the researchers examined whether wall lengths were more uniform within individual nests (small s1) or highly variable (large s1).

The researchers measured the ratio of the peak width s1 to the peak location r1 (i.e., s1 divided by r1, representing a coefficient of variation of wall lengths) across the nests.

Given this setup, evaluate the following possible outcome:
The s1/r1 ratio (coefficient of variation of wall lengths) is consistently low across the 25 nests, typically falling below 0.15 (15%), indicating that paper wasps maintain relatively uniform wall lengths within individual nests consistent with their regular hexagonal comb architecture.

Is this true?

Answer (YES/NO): NO